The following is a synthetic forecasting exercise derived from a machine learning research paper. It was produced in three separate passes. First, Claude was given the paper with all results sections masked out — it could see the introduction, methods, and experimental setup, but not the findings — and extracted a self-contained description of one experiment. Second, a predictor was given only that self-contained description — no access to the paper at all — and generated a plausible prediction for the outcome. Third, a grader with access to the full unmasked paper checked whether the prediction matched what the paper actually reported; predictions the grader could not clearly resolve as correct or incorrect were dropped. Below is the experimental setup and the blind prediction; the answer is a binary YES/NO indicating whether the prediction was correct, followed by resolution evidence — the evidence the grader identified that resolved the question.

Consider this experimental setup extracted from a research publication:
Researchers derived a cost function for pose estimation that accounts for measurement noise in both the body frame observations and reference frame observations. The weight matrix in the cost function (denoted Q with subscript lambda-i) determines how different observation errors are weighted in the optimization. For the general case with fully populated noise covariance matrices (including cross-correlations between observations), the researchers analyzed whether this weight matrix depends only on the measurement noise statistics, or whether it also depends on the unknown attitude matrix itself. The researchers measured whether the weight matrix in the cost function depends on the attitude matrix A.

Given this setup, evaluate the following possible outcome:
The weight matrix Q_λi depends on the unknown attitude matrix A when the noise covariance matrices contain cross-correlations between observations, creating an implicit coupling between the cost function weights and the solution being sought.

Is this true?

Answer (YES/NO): YES